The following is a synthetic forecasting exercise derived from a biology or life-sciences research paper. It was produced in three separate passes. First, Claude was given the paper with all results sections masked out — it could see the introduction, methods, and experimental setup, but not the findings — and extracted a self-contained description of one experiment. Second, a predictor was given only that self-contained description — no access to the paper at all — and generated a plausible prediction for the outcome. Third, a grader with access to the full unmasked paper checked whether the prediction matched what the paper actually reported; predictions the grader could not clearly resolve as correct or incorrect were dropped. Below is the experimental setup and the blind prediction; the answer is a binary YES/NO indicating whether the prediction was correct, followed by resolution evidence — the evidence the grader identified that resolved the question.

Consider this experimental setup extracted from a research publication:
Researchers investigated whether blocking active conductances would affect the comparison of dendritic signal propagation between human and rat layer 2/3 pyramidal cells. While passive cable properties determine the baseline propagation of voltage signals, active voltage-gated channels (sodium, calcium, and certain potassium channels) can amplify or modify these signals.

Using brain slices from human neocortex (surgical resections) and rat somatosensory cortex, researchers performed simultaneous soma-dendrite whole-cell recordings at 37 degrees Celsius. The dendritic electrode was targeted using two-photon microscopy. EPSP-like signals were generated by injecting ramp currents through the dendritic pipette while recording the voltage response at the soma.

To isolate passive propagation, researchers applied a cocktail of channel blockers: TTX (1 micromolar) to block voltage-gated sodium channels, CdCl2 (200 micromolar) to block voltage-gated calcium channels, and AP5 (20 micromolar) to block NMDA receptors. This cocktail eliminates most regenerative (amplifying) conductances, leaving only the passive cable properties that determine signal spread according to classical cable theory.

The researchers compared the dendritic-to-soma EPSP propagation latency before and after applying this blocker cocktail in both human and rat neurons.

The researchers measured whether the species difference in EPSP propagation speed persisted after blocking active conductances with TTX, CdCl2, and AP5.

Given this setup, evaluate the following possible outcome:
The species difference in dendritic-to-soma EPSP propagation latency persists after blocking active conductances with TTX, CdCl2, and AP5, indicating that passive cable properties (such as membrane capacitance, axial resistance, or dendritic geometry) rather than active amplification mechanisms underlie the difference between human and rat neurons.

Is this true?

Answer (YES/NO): YES